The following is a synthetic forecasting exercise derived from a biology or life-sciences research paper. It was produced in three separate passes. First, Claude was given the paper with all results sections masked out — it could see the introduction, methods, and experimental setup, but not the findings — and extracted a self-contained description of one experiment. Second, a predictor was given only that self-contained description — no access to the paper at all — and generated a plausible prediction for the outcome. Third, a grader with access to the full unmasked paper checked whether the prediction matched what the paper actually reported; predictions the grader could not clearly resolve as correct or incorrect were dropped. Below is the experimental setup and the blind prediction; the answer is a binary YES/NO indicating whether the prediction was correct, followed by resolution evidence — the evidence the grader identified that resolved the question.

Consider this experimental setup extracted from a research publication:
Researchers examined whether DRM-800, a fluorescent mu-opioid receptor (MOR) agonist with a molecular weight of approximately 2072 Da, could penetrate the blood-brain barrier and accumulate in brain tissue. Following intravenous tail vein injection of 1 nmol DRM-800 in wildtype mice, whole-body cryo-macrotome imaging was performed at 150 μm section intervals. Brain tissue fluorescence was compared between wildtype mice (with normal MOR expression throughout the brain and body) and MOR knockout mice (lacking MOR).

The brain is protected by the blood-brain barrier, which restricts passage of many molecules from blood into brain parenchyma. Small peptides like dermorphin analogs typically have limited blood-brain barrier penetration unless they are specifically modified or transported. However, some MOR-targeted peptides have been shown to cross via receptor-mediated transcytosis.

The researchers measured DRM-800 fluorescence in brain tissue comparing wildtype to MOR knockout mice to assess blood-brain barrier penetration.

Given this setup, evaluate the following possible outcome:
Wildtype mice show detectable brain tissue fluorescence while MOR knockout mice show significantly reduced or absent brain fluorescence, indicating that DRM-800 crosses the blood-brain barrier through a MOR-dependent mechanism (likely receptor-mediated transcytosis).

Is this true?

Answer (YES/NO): NO